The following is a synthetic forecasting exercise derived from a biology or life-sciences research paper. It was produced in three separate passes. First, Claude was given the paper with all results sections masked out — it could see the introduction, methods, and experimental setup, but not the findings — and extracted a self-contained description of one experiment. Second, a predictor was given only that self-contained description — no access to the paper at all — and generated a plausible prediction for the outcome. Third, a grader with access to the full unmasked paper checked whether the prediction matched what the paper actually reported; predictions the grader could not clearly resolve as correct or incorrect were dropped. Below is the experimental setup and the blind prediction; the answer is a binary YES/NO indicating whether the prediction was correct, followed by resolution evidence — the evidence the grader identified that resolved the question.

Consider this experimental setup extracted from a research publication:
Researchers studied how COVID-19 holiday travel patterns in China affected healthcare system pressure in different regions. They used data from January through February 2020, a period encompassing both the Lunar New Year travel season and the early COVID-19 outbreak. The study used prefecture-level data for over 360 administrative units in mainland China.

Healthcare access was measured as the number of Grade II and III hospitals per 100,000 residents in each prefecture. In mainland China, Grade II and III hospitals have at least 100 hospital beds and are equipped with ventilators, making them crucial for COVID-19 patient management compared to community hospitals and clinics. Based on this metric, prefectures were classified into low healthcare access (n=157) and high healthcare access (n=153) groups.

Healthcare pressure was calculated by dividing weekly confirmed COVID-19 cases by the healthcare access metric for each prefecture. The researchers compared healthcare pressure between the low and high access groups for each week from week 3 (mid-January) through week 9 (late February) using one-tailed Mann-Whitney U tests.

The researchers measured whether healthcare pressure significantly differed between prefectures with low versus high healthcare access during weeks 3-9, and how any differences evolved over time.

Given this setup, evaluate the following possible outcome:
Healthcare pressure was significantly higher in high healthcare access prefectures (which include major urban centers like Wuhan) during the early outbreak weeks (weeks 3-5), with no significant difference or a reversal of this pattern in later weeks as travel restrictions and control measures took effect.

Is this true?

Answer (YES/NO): NO